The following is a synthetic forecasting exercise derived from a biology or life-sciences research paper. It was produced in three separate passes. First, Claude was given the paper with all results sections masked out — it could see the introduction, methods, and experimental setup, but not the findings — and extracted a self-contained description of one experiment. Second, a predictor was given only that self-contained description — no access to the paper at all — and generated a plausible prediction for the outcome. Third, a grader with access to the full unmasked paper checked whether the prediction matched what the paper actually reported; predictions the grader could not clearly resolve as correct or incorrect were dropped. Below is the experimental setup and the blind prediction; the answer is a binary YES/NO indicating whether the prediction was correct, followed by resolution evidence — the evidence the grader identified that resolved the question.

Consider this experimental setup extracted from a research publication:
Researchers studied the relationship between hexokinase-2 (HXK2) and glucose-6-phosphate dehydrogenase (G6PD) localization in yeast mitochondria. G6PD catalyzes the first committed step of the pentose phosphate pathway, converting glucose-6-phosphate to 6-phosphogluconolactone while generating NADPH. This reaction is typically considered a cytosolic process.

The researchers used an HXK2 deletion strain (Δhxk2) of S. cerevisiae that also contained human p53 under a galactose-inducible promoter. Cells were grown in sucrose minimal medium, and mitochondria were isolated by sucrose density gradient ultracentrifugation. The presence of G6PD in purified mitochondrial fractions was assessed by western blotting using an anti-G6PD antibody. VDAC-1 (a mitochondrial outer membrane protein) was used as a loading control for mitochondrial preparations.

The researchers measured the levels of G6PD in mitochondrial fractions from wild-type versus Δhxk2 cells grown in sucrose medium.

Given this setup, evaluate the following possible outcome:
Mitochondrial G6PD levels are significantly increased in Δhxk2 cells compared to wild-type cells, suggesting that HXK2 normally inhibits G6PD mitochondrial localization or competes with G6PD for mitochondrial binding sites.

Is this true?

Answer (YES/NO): NO